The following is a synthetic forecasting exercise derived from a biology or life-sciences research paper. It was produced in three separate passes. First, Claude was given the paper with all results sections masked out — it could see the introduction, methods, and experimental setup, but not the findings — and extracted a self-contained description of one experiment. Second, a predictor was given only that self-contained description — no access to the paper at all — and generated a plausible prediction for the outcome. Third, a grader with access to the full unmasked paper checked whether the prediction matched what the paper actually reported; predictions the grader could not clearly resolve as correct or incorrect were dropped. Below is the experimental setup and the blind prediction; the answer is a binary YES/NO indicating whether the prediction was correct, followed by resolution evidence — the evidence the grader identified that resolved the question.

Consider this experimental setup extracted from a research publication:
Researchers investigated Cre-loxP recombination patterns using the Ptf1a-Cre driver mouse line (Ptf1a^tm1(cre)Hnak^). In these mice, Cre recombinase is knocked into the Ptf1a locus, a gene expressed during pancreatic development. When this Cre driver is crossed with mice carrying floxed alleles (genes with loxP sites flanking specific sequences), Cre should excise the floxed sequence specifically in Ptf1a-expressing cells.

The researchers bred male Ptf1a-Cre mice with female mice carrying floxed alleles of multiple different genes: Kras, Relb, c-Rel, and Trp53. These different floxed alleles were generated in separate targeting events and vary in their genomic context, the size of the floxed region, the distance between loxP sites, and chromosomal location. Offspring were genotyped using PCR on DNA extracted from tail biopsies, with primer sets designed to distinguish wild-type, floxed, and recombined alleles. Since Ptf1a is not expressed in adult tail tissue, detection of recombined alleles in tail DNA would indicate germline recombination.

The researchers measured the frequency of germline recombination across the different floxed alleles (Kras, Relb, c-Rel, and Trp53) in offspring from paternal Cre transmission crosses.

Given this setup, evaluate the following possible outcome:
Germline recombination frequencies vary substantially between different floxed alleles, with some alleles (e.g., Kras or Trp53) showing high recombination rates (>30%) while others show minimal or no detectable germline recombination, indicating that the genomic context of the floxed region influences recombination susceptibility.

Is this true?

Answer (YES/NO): NO